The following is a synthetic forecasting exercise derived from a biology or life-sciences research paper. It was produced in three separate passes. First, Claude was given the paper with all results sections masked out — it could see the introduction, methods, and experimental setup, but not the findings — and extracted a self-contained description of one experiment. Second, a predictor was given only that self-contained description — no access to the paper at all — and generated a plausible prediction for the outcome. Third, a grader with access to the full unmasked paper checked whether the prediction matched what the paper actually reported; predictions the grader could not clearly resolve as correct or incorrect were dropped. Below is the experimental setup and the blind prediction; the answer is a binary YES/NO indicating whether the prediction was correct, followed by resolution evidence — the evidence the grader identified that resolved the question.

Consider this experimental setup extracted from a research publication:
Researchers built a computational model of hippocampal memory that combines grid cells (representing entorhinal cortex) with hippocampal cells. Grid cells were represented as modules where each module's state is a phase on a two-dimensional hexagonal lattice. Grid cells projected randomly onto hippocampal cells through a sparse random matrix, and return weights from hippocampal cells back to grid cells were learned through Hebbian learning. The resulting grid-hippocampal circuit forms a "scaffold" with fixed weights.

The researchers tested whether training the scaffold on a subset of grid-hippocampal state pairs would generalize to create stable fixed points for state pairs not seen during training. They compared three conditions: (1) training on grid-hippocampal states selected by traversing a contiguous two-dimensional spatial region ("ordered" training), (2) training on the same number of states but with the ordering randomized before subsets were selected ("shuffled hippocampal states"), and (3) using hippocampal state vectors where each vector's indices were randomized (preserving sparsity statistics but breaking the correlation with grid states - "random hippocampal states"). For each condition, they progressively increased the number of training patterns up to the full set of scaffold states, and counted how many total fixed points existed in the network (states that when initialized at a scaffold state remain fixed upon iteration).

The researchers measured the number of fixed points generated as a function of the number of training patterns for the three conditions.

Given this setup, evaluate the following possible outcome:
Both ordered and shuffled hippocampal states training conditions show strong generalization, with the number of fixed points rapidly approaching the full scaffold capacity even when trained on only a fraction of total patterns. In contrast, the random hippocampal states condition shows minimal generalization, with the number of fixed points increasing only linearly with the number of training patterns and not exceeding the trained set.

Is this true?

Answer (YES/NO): NO